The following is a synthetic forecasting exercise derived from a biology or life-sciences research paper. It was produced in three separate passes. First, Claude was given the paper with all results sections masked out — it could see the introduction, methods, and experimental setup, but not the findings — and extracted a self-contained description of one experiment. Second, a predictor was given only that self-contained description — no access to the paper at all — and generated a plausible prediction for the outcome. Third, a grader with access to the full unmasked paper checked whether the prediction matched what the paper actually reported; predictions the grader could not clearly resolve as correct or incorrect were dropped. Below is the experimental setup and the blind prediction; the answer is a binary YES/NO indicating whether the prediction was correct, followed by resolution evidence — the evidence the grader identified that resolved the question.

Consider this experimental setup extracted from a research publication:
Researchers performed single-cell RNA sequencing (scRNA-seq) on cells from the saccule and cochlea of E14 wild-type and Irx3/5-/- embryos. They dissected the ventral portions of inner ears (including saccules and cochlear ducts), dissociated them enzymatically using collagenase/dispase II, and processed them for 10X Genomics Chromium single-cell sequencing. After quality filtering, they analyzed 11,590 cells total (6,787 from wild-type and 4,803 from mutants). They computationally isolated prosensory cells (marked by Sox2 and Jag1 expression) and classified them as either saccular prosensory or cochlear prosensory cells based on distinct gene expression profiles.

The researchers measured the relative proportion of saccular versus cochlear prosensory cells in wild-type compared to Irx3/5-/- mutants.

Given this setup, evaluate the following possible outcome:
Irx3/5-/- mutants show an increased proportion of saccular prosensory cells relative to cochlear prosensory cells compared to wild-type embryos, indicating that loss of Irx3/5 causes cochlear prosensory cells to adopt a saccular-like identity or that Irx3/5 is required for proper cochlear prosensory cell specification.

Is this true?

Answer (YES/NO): YES